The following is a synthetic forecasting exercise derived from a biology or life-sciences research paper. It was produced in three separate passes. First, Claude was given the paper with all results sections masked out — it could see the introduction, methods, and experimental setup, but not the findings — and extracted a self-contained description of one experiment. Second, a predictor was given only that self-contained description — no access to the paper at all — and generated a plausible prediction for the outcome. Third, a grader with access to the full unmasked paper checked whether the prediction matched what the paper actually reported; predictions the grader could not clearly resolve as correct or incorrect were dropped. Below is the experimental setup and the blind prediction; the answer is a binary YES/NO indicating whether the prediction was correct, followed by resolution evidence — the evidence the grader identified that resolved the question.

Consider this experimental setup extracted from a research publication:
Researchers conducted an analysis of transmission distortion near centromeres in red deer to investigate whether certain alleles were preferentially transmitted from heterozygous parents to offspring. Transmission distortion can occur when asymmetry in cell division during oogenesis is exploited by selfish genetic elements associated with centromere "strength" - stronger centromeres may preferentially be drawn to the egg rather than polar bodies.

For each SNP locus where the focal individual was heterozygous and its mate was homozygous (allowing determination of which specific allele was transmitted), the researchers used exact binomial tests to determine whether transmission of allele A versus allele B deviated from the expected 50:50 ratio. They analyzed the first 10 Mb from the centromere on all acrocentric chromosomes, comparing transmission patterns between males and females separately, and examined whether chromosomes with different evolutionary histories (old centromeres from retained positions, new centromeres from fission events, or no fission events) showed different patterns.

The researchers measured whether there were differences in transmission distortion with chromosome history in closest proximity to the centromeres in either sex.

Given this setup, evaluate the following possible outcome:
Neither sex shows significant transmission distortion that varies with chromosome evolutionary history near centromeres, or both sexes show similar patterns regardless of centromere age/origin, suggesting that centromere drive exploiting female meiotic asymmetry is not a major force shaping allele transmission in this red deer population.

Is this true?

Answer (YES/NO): YES